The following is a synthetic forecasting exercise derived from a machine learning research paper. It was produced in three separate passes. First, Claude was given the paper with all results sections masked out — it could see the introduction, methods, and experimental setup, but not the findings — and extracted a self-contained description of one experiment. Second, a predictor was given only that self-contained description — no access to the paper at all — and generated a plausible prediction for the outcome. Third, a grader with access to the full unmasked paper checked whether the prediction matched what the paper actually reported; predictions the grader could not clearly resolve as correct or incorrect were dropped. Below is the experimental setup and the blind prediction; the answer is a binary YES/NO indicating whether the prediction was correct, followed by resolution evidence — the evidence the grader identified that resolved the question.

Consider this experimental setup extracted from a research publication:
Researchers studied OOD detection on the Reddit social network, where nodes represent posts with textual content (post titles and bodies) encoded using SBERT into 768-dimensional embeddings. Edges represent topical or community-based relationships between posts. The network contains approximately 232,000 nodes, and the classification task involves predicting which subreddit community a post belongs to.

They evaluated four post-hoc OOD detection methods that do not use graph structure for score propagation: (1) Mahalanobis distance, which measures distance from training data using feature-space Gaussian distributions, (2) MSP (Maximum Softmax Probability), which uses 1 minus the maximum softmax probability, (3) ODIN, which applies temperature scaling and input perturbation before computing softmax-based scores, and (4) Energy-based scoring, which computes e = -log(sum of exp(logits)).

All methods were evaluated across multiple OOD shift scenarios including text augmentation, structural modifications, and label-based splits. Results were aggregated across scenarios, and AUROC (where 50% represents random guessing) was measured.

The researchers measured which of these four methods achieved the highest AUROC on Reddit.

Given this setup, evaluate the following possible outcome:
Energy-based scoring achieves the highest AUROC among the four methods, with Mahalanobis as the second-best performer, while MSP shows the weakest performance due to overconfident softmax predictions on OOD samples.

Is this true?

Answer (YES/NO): NO